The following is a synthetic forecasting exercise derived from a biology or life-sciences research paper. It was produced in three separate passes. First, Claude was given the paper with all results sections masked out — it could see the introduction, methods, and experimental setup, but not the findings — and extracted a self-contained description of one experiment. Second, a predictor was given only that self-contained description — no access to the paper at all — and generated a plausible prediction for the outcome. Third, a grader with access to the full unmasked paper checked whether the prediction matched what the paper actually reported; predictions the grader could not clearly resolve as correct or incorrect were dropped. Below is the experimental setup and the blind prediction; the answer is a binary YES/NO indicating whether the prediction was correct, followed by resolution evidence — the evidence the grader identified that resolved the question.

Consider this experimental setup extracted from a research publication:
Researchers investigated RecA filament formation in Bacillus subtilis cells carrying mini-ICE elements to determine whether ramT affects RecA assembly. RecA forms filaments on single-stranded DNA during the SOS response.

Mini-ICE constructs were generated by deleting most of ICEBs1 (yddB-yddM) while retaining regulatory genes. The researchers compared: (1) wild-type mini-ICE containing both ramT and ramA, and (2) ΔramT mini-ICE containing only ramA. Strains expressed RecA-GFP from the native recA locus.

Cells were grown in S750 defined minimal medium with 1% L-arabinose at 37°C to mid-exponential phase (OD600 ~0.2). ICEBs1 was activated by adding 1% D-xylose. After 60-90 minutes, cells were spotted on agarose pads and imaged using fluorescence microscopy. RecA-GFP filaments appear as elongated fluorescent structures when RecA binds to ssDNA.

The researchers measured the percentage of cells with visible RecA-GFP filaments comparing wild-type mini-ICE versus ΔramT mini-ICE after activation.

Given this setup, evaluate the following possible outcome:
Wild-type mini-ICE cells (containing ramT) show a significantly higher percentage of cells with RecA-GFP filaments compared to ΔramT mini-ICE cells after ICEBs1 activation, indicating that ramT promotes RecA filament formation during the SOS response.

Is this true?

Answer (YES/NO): NO